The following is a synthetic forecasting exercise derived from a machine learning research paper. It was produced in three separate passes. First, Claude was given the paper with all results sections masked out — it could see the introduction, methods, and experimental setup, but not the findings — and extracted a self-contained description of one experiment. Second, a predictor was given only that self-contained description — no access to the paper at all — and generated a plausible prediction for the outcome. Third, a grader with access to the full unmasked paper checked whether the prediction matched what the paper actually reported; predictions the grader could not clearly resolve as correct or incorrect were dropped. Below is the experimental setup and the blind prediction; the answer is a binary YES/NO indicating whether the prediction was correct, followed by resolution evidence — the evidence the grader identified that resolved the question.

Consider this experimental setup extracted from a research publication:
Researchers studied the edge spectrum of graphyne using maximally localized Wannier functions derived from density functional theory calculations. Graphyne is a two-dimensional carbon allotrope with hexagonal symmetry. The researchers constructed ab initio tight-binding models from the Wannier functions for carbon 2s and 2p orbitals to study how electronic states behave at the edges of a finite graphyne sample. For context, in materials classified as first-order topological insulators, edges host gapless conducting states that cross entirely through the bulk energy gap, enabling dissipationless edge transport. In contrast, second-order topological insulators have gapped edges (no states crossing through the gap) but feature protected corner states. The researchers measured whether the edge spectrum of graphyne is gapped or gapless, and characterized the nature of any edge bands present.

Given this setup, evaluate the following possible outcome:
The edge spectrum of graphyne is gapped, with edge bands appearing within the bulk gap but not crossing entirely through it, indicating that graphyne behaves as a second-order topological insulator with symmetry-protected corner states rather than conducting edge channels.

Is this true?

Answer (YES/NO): YES